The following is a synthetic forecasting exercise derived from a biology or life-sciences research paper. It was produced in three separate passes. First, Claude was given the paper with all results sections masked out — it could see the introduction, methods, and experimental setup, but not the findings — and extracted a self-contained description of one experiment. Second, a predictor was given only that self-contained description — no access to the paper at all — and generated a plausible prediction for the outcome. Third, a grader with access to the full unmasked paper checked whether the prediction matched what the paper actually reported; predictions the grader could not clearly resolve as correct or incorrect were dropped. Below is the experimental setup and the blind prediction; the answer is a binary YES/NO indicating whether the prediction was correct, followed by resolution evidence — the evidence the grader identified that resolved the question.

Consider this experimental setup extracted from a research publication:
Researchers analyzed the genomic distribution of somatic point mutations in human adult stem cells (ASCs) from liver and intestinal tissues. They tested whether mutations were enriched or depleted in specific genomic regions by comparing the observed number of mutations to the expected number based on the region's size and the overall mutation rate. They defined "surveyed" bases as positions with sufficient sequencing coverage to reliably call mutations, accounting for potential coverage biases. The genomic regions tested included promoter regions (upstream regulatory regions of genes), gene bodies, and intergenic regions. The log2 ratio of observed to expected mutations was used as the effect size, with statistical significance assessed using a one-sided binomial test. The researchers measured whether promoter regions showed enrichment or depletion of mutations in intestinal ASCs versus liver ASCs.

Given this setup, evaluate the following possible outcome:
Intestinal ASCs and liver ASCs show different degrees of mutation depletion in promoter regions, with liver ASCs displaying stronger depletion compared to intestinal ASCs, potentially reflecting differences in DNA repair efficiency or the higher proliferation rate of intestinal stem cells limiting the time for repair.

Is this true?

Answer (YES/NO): NO